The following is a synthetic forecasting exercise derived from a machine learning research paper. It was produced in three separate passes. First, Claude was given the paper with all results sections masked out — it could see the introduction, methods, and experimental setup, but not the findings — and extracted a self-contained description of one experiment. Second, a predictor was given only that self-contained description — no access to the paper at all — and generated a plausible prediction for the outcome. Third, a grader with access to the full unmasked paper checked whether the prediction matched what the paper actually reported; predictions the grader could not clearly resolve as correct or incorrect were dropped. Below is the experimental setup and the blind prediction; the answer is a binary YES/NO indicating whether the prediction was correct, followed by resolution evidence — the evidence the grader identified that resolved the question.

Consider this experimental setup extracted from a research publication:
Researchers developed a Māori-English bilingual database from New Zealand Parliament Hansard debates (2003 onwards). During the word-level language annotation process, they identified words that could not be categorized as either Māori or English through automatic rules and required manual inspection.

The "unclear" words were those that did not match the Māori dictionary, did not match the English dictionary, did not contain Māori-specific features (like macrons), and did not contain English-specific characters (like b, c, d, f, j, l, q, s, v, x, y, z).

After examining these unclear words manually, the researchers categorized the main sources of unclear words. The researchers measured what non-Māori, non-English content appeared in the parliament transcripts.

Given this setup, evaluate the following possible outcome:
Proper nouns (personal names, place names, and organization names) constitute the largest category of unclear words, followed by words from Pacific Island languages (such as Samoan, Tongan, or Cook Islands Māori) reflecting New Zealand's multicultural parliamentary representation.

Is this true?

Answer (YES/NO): NO